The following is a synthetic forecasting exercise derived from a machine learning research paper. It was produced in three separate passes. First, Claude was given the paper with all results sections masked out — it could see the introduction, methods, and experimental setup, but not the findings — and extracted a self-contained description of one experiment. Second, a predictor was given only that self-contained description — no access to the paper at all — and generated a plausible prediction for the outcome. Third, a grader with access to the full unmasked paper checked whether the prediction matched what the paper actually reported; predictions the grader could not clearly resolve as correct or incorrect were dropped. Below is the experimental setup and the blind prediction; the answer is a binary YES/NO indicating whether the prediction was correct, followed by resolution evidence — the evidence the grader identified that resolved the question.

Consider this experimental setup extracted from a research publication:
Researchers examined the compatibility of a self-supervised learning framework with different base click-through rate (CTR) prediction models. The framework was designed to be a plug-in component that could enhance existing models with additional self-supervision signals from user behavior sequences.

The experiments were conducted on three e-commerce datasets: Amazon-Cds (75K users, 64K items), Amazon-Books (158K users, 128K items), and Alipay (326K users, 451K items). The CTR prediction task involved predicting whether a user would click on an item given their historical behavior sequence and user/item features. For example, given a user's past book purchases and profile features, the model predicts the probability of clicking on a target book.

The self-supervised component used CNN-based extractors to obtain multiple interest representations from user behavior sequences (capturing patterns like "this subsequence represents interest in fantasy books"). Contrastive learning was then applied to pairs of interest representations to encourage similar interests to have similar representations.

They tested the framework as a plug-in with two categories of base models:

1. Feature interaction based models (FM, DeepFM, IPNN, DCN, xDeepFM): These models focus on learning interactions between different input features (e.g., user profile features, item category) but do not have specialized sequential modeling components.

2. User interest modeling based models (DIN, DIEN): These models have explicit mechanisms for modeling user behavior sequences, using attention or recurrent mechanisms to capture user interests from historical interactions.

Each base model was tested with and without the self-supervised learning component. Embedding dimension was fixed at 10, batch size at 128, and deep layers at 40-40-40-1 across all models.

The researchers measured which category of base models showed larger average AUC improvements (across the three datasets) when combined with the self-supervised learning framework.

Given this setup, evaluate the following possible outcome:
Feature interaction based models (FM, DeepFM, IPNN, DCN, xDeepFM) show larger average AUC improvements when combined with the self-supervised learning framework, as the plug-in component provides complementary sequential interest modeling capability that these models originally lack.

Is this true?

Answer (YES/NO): NO